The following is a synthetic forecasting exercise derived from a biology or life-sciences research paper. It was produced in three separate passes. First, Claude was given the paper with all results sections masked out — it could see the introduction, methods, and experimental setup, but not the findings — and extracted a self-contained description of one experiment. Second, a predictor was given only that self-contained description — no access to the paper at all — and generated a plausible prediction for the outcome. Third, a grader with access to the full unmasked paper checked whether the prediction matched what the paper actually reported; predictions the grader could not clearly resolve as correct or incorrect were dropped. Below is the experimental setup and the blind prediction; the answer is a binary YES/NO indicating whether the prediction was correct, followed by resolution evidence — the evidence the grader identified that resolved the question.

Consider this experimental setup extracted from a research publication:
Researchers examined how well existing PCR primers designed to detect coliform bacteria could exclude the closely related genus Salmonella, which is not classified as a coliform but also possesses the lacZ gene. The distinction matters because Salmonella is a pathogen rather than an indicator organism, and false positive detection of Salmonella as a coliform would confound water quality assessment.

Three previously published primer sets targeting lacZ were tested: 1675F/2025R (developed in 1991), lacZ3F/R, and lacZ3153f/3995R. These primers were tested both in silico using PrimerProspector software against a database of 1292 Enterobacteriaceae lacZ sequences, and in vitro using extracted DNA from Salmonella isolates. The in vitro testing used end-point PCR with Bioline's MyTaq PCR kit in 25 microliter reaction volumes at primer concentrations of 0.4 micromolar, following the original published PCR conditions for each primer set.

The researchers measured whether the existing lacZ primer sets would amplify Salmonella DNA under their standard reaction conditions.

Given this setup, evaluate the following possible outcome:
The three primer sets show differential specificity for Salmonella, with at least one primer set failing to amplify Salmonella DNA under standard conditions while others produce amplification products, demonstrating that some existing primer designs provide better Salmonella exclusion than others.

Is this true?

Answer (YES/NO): NO